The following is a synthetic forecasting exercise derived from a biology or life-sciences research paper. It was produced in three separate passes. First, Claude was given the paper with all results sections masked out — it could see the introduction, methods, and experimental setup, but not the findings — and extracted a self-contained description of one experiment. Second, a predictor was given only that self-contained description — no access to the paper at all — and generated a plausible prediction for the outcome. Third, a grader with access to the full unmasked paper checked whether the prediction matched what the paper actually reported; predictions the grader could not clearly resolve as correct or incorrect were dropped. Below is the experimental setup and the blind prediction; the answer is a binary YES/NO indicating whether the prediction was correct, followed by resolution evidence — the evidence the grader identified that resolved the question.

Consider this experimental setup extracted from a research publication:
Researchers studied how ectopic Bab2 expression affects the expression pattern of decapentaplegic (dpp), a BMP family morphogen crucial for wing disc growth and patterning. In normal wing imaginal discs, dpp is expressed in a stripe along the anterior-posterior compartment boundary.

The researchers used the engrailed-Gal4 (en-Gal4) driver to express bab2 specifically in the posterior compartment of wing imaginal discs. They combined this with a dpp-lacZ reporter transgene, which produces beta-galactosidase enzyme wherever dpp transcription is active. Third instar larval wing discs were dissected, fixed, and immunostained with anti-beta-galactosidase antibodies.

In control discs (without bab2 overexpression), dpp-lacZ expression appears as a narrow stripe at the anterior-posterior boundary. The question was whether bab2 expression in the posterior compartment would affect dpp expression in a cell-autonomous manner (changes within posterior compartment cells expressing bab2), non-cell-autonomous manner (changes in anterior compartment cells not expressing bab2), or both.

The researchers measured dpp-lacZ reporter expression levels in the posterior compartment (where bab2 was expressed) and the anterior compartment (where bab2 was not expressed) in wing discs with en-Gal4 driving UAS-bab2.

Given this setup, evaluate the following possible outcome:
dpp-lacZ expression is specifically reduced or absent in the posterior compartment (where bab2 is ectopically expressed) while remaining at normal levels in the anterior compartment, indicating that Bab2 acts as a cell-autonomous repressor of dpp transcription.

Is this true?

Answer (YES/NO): NO